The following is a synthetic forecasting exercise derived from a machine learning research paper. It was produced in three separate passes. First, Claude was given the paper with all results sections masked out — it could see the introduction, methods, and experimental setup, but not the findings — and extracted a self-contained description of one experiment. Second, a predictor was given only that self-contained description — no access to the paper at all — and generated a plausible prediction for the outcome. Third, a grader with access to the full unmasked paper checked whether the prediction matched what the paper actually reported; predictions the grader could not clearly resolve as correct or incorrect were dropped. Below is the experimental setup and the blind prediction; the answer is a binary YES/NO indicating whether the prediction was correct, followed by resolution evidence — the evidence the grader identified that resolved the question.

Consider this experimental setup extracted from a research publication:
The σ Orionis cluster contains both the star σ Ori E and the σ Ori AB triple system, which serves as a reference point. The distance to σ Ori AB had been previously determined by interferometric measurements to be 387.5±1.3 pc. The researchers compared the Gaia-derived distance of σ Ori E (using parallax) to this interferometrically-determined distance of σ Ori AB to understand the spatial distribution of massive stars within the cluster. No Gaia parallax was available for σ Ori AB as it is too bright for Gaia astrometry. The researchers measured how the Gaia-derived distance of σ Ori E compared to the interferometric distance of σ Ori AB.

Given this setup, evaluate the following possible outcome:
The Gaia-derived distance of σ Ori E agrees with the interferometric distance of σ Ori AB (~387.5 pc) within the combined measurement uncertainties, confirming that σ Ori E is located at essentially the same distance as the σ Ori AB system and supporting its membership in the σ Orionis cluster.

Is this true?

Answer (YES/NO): NO